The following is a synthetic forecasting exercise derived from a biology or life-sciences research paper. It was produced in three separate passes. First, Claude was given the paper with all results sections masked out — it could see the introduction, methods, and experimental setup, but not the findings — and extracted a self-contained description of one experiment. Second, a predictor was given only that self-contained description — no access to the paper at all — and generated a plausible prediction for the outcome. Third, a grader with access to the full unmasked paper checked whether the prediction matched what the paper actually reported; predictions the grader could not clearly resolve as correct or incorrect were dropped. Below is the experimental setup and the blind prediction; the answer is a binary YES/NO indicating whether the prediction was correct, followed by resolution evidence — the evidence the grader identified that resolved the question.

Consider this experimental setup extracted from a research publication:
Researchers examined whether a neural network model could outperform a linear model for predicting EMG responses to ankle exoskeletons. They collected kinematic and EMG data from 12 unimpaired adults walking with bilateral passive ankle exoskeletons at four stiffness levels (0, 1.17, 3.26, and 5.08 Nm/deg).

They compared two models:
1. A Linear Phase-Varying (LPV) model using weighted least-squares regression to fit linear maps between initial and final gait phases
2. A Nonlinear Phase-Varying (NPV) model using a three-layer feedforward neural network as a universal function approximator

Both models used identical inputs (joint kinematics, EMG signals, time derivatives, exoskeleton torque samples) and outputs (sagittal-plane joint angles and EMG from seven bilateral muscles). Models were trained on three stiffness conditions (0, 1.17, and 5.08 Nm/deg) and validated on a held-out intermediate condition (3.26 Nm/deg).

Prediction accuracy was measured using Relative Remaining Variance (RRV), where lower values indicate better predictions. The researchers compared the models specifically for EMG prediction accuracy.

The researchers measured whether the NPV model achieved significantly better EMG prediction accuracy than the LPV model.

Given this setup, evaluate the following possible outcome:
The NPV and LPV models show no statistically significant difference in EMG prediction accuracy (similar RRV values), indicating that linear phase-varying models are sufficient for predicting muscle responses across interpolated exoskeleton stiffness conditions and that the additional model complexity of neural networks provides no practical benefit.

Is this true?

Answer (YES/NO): NO